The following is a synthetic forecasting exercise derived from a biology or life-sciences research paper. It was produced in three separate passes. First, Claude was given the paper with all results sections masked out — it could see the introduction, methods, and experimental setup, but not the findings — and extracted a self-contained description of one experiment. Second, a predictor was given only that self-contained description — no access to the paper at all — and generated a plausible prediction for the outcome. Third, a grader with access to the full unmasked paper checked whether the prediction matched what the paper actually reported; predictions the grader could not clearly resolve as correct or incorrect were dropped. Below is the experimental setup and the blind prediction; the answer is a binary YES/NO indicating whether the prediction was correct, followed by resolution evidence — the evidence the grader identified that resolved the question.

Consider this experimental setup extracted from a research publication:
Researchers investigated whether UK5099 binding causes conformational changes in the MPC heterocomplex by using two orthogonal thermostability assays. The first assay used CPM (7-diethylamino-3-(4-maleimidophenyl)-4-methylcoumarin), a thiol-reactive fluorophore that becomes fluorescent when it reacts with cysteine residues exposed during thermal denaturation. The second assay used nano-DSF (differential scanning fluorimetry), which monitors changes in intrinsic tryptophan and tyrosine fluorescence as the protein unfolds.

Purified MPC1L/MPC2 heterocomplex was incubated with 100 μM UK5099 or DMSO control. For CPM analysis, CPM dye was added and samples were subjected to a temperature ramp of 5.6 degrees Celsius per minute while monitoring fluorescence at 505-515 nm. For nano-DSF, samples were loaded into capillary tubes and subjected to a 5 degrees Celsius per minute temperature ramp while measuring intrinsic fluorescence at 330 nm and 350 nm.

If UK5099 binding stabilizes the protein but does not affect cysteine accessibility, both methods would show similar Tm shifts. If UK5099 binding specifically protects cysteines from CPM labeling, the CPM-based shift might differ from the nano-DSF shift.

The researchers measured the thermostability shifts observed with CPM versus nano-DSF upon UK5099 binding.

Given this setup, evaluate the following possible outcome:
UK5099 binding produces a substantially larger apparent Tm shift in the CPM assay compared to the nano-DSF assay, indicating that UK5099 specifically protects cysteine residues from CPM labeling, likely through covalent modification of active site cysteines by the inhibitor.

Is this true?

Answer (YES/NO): NO